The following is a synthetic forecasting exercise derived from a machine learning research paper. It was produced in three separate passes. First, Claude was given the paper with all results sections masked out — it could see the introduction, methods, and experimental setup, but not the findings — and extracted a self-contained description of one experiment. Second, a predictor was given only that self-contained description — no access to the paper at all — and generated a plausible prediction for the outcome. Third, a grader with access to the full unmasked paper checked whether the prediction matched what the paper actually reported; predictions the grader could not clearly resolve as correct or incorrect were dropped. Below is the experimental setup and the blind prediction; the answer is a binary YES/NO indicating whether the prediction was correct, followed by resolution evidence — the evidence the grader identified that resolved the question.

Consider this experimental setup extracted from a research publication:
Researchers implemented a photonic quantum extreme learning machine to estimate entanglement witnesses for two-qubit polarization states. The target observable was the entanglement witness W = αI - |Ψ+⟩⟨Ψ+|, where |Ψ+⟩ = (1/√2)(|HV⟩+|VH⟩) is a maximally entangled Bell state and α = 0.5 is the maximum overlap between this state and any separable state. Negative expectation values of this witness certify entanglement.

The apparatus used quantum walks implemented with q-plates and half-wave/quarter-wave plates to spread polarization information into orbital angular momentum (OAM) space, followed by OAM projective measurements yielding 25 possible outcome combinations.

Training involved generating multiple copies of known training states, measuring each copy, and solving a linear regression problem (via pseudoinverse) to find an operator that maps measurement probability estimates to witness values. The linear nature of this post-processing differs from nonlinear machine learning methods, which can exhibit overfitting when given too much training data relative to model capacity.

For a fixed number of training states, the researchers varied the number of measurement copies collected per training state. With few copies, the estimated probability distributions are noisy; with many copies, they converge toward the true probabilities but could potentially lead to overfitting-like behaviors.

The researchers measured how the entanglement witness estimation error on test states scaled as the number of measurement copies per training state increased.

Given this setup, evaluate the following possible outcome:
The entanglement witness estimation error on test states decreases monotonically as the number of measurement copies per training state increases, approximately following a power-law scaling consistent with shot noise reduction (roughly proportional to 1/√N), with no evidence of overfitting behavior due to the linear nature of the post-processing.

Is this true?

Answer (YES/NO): YES